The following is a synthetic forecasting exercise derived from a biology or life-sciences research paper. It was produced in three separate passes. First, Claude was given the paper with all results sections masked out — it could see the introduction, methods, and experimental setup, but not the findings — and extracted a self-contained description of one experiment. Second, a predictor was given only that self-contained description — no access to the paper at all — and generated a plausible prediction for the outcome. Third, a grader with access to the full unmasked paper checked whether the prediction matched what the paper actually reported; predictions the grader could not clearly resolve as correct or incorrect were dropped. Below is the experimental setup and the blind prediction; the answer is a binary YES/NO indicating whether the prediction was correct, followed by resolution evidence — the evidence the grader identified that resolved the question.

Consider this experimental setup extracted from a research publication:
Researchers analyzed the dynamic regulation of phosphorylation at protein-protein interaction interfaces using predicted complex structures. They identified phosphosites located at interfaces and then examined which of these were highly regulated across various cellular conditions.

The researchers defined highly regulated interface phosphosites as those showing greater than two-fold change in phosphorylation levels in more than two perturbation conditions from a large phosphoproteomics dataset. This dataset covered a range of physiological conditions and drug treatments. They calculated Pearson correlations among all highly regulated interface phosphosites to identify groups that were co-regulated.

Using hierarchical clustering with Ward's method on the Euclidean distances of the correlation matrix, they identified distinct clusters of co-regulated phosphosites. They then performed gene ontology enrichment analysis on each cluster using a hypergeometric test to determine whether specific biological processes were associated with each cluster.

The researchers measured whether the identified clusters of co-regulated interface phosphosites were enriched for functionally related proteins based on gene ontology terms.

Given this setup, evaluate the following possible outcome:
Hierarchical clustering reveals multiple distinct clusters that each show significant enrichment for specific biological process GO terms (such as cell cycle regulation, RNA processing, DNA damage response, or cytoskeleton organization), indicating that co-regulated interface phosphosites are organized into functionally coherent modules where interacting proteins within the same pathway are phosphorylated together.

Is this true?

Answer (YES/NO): NO